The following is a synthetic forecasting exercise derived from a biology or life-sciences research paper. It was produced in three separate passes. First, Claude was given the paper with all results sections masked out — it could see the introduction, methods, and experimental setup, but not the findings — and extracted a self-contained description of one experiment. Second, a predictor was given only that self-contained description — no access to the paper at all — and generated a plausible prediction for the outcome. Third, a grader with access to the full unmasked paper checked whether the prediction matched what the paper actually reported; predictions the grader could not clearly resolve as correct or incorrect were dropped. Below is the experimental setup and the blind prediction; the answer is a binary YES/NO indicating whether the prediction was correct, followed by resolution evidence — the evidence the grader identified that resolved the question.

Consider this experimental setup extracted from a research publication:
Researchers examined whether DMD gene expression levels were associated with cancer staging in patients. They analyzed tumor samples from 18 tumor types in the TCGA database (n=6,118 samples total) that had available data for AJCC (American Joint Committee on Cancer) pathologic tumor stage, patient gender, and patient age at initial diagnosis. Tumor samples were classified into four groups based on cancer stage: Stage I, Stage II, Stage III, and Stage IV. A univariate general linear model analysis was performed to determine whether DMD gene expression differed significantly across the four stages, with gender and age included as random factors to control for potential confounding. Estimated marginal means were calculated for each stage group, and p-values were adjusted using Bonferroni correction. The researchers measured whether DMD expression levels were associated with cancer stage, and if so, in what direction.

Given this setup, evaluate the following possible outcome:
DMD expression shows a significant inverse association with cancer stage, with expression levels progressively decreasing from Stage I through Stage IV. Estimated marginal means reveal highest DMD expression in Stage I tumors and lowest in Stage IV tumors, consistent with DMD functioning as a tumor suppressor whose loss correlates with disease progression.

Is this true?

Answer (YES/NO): NO